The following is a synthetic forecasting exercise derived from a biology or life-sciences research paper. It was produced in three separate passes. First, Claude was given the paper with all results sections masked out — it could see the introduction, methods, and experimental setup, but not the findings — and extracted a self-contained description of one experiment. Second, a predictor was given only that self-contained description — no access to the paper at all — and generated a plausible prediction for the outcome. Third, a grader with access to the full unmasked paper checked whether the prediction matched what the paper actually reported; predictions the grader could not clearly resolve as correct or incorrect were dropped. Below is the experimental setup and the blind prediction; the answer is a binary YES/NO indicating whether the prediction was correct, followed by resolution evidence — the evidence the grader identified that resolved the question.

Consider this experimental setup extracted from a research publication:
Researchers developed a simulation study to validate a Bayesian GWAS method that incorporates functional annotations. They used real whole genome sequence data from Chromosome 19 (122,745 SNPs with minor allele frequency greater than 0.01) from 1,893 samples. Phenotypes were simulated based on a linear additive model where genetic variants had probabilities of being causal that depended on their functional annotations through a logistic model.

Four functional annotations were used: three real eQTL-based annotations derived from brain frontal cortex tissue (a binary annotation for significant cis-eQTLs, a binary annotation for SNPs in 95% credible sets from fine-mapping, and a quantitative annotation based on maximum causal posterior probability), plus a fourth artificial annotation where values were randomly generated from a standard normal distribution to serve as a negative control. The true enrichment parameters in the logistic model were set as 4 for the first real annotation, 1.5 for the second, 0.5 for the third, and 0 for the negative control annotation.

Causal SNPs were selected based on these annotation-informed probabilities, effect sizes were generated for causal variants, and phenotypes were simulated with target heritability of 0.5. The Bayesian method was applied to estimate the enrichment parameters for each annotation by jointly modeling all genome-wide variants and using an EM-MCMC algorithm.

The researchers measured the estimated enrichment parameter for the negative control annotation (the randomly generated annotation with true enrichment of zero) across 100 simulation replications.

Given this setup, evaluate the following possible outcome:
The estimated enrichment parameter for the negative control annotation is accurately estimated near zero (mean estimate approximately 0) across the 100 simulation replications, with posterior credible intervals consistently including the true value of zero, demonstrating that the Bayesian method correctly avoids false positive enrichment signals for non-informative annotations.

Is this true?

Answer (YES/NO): YES